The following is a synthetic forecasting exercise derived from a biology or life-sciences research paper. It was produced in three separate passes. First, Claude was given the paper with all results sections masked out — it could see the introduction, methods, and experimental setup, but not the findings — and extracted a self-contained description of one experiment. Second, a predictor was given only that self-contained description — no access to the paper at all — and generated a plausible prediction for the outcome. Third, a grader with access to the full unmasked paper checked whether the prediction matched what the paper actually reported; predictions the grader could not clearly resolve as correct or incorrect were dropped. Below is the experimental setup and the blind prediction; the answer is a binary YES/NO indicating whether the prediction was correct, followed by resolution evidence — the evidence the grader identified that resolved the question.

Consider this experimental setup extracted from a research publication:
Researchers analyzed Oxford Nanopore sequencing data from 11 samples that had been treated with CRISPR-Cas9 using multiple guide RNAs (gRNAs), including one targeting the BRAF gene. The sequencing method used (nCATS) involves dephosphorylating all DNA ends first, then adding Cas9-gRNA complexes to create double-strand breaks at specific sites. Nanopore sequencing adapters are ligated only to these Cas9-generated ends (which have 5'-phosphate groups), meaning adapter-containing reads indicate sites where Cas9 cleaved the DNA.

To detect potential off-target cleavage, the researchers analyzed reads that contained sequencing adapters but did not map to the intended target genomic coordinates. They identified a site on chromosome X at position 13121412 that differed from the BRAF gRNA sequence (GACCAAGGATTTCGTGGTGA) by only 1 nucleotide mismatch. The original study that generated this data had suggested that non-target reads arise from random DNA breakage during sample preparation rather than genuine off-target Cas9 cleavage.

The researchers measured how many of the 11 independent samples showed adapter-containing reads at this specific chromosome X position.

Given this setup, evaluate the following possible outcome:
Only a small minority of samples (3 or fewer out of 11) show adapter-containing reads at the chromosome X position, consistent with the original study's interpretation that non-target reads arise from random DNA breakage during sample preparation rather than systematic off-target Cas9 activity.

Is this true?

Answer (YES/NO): NO